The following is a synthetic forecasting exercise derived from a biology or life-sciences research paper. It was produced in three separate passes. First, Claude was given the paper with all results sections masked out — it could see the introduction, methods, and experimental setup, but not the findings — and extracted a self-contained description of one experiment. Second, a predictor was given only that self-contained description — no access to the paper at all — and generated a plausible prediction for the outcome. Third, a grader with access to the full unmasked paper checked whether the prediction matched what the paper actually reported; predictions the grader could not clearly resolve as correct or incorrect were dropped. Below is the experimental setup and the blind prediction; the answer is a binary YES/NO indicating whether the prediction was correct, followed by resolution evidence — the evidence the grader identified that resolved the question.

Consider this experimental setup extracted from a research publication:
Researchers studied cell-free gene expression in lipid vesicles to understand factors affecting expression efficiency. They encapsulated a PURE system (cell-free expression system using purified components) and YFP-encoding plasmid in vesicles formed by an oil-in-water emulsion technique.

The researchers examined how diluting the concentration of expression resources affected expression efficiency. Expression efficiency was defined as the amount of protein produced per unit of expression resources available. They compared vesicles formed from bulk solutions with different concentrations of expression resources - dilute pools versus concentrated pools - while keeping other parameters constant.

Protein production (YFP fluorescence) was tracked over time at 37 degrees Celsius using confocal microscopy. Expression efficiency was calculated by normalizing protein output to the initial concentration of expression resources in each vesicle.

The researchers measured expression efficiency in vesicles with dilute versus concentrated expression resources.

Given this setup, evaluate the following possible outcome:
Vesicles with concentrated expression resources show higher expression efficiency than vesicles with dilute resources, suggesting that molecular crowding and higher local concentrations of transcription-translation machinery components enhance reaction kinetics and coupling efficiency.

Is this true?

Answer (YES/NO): NO